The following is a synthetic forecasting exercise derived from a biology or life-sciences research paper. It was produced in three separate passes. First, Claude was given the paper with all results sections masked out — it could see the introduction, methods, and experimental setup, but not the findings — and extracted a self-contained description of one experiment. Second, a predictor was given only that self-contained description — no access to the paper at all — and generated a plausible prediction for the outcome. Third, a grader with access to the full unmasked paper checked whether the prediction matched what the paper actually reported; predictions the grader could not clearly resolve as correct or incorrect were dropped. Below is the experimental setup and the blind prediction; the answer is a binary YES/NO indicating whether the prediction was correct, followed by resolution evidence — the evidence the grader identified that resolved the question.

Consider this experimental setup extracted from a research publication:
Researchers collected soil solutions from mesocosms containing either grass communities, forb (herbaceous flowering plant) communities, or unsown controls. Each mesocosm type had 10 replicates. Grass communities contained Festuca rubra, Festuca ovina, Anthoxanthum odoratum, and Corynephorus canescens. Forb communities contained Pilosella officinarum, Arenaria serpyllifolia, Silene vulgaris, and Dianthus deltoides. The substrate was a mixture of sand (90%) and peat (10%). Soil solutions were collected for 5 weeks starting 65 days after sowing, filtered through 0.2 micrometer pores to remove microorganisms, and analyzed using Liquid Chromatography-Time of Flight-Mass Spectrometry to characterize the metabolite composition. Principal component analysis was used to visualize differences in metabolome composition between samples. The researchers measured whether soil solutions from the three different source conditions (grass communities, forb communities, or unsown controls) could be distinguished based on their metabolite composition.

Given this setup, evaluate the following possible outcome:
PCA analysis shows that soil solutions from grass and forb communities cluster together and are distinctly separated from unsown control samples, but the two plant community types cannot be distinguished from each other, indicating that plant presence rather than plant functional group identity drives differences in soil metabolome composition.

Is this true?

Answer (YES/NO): NO